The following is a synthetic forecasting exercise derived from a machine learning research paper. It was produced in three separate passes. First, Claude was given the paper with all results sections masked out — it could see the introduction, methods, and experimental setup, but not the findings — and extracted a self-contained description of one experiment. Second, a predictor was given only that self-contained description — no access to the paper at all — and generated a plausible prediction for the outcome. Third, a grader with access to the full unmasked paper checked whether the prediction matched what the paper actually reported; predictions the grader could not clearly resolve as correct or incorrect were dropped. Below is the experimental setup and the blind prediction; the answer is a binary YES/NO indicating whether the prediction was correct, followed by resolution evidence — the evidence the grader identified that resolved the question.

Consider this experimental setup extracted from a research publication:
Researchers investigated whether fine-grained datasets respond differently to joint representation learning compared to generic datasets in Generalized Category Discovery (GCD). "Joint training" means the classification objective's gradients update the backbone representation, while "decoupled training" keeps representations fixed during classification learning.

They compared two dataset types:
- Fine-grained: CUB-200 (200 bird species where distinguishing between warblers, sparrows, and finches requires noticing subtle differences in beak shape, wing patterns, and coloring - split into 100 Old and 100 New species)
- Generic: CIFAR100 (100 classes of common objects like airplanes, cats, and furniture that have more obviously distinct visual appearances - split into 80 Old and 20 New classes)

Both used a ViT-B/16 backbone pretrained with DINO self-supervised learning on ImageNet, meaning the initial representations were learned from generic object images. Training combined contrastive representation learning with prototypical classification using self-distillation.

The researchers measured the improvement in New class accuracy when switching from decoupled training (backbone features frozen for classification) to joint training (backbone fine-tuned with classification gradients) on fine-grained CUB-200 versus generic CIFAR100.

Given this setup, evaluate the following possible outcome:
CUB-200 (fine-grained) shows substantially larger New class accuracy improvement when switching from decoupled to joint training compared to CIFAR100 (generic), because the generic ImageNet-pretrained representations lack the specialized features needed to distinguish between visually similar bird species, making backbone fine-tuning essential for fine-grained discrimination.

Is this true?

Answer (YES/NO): NO